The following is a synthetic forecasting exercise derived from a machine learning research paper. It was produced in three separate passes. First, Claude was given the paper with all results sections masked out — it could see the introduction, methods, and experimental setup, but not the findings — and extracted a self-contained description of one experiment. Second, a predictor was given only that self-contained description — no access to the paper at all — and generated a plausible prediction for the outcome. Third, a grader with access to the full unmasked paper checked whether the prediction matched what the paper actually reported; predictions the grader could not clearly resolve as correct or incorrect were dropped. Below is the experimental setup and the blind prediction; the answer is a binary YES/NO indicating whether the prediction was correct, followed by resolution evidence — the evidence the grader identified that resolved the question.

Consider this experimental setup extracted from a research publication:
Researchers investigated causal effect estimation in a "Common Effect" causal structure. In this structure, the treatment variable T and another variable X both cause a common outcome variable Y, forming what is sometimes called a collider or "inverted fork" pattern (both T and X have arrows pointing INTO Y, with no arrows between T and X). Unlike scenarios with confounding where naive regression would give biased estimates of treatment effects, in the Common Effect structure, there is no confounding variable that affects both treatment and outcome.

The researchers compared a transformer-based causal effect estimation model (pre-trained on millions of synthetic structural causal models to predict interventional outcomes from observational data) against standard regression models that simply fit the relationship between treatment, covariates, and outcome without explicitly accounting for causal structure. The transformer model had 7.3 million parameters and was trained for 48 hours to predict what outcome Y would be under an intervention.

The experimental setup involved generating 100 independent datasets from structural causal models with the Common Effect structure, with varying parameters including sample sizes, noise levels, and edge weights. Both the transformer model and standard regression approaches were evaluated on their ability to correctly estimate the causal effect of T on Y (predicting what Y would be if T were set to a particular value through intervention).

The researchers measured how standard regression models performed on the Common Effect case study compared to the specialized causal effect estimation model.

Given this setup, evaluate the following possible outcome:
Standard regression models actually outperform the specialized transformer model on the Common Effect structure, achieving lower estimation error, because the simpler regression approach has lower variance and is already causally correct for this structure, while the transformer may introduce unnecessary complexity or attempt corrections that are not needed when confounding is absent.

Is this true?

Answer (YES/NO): NO